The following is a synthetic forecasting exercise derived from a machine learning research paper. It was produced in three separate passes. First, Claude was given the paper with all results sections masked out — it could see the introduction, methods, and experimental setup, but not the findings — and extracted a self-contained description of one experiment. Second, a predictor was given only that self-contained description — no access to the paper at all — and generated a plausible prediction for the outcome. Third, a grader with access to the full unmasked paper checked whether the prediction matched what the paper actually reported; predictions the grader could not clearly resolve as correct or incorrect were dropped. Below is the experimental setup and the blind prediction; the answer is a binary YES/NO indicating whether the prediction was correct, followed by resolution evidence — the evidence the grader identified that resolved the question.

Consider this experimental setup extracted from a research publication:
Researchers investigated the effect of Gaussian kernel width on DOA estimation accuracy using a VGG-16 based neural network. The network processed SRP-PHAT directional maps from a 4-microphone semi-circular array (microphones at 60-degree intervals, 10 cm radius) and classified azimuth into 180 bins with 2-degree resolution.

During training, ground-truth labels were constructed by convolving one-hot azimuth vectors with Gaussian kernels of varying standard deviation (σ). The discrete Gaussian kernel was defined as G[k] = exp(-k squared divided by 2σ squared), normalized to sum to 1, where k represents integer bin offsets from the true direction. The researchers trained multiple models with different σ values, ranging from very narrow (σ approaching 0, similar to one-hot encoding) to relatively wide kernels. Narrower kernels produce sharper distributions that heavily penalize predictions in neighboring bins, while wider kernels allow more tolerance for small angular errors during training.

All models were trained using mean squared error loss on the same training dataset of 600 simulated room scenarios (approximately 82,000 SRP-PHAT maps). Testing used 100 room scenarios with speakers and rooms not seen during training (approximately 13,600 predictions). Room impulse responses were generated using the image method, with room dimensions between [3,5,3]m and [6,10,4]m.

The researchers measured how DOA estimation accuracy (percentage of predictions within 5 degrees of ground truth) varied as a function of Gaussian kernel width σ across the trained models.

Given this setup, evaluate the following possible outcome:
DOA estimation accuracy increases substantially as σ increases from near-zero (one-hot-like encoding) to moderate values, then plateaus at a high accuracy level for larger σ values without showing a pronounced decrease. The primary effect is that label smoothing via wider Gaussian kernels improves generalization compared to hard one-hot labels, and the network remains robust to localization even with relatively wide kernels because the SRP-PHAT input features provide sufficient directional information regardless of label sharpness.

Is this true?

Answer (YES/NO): NO